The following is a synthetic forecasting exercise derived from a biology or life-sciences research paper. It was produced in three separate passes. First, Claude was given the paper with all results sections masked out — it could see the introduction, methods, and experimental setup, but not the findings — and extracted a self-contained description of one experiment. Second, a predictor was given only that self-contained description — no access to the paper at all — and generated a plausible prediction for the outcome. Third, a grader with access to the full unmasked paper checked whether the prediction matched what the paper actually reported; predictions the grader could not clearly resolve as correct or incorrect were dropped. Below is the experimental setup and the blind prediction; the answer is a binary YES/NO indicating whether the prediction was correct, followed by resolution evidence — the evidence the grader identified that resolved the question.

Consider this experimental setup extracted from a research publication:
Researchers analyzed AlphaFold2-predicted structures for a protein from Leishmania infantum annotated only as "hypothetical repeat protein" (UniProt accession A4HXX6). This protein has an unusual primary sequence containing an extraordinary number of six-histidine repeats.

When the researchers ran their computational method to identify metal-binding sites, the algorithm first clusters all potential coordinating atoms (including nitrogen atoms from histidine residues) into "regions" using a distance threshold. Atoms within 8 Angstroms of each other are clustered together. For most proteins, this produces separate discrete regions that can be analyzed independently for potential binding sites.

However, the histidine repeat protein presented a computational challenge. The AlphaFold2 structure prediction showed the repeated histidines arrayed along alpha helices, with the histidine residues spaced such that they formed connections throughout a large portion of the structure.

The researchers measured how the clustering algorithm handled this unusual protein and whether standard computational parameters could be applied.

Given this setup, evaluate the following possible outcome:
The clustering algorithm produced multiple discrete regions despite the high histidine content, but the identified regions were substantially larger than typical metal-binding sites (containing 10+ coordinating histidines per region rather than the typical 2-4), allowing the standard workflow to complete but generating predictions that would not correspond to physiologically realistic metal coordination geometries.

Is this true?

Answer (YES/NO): NO